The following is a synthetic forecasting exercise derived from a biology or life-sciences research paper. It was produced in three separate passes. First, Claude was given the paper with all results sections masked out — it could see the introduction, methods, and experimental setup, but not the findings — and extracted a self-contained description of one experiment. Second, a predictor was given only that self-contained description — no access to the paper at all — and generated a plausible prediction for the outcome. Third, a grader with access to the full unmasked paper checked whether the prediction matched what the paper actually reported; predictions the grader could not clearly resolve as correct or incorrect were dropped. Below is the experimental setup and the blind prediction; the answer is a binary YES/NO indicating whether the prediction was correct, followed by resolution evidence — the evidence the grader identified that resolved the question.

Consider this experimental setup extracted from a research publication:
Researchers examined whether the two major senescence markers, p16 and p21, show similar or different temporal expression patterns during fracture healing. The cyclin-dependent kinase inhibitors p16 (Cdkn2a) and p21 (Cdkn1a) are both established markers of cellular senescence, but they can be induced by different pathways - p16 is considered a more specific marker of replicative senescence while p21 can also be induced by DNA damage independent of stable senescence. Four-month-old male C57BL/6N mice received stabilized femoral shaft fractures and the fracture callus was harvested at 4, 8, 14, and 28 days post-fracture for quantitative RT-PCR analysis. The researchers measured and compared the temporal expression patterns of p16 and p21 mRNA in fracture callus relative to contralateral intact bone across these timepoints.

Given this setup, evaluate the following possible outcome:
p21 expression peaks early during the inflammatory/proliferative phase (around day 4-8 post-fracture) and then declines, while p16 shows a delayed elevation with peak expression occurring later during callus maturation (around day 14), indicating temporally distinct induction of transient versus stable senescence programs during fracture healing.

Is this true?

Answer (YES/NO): NO